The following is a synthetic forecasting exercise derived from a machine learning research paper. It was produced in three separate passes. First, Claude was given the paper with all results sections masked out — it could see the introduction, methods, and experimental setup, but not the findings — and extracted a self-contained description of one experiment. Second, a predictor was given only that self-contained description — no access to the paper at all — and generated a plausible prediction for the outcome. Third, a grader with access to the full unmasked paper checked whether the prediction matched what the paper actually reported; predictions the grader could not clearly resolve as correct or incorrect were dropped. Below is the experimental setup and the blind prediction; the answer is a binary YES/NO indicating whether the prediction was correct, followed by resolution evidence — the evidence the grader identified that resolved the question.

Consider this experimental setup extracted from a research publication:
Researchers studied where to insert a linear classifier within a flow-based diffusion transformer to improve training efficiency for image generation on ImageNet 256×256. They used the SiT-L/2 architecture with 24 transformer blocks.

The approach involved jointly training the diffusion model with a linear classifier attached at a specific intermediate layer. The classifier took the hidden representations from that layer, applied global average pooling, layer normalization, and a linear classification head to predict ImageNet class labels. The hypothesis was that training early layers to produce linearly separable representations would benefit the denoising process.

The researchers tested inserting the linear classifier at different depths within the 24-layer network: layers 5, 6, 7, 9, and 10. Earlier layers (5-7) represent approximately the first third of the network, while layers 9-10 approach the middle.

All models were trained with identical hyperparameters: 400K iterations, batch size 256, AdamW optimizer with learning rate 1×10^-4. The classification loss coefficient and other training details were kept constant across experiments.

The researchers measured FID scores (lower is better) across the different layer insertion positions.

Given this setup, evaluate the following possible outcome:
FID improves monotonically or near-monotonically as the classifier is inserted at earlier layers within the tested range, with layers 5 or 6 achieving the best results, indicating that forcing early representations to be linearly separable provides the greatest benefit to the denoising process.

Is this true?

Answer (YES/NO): NO